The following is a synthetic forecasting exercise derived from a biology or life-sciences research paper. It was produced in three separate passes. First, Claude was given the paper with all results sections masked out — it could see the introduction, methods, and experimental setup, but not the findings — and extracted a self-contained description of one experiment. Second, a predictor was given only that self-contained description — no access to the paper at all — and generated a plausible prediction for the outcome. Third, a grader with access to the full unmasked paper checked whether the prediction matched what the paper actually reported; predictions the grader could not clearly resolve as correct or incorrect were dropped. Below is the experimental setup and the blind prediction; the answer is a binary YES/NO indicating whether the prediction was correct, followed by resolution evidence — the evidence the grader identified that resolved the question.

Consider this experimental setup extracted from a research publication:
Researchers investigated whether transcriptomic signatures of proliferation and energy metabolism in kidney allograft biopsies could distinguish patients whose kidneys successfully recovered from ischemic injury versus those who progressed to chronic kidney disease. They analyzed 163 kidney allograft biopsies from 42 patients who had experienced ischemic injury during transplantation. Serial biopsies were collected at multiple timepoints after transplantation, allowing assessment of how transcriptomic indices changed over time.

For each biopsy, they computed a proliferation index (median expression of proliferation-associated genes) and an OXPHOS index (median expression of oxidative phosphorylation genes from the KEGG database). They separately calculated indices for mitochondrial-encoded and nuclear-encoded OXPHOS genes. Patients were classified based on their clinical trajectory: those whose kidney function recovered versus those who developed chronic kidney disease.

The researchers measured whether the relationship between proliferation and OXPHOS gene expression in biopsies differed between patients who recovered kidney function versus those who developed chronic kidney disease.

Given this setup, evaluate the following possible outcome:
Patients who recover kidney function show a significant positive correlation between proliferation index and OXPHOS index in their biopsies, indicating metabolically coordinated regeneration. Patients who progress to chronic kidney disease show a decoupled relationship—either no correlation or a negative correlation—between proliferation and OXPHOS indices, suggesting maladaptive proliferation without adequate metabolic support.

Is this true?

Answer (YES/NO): NO